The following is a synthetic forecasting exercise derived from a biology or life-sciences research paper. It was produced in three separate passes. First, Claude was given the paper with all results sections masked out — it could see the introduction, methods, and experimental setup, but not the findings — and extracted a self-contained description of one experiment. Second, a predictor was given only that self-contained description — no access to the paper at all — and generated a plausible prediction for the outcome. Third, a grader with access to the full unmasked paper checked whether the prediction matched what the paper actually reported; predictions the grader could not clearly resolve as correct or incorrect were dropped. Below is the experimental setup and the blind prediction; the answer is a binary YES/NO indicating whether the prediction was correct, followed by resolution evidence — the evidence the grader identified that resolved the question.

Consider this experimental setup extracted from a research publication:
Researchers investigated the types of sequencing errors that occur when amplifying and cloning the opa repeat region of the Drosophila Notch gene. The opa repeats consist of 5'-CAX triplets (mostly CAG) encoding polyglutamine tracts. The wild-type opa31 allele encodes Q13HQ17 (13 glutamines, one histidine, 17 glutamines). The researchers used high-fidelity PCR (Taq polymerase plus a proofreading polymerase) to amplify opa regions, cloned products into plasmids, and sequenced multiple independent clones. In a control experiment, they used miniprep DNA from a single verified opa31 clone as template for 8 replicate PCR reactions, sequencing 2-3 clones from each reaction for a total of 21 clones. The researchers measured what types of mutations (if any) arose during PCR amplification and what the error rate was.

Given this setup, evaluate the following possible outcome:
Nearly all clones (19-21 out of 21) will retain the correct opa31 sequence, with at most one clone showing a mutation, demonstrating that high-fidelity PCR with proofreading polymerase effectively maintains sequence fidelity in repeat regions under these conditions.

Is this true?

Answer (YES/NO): YES